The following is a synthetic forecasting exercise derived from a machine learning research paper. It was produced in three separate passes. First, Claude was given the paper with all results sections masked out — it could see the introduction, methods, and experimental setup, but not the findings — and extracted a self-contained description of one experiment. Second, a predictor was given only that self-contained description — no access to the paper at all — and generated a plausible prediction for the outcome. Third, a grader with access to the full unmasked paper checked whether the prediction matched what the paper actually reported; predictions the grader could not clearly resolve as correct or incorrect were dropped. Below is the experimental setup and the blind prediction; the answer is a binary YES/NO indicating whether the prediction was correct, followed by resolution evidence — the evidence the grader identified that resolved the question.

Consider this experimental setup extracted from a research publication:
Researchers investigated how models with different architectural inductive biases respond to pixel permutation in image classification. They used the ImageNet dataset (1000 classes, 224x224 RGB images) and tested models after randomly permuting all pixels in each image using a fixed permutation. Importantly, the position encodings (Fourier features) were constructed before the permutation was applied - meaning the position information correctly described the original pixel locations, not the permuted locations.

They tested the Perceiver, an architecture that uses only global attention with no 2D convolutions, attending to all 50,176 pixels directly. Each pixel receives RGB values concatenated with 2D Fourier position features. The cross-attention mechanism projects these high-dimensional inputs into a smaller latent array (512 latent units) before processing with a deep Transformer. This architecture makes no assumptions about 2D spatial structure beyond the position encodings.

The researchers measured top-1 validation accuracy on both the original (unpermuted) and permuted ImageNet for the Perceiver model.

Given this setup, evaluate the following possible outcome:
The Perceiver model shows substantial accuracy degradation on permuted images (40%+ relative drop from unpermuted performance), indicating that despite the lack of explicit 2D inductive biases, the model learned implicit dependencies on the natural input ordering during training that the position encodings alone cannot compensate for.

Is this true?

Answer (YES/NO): NO